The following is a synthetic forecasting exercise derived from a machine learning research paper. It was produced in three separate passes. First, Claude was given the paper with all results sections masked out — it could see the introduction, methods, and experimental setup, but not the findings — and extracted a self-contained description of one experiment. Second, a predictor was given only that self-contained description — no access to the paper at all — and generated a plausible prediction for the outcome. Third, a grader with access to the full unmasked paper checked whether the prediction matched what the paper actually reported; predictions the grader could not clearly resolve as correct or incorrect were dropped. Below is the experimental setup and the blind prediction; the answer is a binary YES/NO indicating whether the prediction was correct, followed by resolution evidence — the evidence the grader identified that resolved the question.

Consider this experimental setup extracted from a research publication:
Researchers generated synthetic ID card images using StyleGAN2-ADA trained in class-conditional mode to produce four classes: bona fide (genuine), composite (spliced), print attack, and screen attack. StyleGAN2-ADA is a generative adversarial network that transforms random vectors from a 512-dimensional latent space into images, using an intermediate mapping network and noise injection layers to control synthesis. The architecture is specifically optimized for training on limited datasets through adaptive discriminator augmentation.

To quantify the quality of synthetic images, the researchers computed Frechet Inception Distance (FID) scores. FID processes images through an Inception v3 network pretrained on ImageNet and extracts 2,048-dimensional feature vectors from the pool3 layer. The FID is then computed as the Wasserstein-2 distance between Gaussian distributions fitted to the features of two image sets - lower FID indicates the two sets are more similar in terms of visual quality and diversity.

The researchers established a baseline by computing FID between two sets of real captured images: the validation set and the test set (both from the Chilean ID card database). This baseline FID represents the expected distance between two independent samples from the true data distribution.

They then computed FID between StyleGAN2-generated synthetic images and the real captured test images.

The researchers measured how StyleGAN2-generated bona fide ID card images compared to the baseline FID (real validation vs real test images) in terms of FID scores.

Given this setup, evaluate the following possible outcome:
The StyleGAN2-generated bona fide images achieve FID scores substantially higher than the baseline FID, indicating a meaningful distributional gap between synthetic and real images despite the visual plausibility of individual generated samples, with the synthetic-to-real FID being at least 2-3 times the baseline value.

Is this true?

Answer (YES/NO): YES